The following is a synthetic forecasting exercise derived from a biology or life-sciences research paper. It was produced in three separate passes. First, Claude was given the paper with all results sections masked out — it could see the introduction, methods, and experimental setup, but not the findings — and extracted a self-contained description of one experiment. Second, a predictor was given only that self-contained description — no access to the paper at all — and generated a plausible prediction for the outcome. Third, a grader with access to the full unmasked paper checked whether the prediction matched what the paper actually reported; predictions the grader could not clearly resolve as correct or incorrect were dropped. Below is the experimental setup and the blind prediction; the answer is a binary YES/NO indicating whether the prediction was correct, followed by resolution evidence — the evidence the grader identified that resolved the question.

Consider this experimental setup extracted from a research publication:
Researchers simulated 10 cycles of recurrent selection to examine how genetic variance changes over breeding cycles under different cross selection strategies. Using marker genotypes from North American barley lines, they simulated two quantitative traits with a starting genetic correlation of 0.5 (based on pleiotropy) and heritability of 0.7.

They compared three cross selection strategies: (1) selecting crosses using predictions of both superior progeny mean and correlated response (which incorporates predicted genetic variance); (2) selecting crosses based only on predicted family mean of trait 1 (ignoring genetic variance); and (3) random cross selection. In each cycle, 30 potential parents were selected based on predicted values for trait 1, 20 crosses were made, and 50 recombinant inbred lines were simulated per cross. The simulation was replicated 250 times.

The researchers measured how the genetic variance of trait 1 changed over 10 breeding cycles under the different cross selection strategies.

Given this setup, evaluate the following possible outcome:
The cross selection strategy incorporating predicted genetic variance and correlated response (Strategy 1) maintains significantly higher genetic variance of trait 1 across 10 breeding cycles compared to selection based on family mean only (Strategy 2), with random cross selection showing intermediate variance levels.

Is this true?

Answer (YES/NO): NO